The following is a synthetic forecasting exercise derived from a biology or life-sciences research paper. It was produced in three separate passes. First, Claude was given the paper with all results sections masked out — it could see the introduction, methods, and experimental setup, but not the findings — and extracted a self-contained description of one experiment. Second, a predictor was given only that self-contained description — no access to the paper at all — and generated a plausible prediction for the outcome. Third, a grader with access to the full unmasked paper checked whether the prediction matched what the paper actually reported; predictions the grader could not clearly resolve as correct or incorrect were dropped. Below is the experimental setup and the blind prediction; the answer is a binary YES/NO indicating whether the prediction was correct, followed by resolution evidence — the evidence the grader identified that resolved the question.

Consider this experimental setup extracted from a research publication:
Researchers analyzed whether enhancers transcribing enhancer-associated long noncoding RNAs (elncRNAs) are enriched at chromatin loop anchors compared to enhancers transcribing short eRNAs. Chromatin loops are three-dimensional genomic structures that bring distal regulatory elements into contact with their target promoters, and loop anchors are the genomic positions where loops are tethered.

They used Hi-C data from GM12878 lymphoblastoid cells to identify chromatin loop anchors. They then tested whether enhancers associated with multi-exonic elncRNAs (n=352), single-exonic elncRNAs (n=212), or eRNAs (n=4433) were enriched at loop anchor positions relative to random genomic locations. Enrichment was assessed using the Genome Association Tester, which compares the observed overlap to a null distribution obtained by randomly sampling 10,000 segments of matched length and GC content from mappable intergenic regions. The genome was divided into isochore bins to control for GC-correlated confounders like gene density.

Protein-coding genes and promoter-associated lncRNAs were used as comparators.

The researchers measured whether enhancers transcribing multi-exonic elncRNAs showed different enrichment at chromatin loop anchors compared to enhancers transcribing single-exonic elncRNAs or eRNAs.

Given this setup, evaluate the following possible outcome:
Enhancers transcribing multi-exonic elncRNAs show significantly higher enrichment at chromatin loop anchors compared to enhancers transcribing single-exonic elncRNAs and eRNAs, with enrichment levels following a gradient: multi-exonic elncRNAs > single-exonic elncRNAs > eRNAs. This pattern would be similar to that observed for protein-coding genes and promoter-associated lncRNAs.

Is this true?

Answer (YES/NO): NO